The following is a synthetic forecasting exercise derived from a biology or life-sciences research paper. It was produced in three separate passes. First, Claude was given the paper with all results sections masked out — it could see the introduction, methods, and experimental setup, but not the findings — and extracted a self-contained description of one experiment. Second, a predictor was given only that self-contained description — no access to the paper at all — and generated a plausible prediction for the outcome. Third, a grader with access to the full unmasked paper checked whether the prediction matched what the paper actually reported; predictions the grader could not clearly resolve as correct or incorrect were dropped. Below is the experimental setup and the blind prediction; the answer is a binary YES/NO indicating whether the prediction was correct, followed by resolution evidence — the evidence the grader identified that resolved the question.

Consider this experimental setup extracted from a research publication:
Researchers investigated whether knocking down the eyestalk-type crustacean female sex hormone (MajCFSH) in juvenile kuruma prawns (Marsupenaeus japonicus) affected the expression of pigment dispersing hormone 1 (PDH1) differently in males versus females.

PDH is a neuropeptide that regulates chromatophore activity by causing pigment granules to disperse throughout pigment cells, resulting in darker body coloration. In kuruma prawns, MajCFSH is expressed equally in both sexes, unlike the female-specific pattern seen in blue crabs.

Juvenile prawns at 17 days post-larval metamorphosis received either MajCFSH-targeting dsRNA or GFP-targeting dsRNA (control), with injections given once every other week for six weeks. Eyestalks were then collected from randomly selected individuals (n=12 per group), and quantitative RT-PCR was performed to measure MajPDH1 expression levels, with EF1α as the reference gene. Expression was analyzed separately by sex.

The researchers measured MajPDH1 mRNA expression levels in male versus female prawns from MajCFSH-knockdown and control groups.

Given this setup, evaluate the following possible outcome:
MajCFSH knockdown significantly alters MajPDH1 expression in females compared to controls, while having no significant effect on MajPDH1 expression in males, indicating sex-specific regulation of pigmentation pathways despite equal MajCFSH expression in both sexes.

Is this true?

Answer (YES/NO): NO